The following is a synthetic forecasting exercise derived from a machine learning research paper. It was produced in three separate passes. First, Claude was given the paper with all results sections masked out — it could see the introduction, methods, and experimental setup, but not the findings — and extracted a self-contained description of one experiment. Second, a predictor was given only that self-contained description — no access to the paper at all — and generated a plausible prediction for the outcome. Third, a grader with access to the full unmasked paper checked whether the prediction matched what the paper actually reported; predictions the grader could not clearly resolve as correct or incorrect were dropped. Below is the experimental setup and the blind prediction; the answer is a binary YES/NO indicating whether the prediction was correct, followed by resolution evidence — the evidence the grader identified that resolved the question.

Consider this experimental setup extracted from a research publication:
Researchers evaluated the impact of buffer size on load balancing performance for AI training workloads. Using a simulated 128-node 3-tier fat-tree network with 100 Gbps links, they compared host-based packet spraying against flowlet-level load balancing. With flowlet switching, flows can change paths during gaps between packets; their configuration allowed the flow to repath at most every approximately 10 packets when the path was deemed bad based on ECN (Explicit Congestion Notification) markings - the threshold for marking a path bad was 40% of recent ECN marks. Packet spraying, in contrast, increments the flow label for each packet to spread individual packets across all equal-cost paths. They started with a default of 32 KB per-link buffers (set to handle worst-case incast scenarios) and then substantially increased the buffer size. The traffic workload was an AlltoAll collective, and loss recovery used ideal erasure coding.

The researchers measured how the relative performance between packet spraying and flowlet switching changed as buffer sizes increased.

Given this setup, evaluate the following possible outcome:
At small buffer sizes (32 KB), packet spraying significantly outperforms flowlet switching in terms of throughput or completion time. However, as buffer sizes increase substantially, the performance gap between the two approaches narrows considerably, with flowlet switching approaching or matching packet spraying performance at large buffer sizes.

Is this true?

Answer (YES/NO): NO